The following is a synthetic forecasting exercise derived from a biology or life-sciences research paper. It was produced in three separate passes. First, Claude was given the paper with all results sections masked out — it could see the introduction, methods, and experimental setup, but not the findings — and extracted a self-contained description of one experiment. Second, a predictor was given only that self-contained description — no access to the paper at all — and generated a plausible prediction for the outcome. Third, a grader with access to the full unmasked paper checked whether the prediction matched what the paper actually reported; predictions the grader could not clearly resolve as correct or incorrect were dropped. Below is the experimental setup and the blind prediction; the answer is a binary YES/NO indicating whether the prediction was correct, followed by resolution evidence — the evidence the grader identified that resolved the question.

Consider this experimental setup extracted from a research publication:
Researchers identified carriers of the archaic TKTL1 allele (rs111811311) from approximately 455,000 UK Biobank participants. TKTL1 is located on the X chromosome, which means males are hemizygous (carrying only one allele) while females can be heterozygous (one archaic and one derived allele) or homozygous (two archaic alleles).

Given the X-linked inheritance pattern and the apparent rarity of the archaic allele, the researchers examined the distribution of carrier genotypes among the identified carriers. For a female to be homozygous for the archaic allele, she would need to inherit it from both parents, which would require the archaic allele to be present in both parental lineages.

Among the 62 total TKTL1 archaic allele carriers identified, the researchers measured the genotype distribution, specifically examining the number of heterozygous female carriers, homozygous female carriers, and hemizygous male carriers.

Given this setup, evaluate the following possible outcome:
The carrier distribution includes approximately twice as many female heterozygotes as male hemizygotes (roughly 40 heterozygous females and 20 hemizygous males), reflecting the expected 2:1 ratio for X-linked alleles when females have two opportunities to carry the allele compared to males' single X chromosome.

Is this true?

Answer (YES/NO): NO